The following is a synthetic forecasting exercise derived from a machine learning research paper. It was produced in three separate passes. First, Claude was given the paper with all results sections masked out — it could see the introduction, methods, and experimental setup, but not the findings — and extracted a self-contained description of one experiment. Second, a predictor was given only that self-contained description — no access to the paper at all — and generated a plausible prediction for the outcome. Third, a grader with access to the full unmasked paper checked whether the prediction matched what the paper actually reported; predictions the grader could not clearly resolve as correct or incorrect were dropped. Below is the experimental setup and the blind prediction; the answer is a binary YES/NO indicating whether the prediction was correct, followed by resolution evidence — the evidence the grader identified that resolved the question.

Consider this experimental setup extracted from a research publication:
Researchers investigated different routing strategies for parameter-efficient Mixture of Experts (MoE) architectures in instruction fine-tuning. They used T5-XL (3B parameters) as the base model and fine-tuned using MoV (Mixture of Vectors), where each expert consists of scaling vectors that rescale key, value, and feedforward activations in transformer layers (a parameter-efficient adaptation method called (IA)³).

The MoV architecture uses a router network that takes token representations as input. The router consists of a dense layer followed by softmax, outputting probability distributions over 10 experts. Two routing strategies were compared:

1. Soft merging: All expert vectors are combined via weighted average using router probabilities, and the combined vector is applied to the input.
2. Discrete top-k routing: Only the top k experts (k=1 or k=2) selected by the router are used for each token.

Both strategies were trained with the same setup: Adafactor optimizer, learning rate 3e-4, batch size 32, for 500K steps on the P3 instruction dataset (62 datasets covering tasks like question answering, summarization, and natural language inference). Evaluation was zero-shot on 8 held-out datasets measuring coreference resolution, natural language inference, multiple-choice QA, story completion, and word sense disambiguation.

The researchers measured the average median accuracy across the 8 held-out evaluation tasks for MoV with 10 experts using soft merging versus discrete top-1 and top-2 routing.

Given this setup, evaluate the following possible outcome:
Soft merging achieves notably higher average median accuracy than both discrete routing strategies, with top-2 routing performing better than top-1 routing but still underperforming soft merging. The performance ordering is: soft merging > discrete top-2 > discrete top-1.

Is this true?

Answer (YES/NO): YES